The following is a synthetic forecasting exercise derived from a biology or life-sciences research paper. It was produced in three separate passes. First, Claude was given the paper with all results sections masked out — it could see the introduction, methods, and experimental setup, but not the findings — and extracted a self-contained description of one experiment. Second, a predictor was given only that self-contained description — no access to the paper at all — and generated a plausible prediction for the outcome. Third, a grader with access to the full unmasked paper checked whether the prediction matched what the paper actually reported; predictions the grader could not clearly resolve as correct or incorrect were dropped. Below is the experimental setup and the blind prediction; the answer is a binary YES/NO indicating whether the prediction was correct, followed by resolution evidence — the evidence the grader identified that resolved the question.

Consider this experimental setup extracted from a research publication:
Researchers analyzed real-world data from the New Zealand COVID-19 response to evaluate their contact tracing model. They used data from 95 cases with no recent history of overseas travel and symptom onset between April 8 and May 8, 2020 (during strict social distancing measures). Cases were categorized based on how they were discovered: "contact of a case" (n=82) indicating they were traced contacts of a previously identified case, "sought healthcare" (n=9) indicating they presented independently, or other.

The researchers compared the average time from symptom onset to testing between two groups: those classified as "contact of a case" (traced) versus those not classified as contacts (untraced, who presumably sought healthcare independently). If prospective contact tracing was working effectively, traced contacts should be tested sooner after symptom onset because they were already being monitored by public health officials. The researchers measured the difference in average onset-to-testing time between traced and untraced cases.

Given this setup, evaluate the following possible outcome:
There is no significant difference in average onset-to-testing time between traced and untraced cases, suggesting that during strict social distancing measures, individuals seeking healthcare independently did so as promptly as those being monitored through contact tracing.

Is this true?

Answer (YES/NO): YES